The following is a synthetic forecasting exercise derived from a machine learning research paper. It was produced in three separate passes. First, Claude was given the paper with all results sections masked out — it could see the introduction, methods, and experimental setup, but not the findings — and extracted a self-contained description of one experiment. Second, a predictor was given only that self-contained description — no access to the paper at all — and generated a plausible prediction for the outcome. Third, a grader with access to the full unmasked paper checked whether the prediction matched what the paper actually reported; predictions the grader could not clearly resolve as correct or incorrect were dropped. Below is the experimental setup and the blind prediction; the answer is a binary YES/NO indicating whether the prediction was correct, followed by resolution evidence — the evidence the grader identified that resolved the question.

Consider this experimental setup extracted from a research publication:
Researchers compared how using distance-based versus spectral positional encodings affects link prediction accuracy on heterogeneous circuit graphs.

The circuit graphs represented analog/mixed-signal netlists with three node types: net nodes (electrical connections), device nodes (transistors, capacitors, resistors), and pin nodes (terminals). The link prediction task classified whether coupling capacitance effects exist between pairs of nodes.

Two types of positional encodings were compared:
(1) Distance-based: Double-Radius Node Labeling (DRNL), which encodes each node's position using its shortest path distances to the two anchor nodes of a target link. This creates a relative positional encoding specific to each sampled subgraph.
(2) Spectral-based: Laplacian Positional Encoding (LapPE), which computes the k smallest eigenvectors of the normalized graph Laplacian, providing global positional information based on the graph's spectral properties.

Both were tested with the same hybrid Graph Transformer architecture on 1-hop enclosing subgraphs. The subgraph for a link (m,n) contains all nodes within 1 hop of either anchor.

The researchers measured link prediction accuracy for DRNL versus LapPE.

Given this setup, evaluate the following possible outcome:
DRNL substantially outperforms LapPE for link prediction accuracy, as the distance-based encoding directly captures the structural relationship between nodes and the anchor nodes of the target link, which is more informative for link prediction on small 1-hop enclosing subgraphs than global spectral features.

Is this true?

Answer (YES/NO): NO